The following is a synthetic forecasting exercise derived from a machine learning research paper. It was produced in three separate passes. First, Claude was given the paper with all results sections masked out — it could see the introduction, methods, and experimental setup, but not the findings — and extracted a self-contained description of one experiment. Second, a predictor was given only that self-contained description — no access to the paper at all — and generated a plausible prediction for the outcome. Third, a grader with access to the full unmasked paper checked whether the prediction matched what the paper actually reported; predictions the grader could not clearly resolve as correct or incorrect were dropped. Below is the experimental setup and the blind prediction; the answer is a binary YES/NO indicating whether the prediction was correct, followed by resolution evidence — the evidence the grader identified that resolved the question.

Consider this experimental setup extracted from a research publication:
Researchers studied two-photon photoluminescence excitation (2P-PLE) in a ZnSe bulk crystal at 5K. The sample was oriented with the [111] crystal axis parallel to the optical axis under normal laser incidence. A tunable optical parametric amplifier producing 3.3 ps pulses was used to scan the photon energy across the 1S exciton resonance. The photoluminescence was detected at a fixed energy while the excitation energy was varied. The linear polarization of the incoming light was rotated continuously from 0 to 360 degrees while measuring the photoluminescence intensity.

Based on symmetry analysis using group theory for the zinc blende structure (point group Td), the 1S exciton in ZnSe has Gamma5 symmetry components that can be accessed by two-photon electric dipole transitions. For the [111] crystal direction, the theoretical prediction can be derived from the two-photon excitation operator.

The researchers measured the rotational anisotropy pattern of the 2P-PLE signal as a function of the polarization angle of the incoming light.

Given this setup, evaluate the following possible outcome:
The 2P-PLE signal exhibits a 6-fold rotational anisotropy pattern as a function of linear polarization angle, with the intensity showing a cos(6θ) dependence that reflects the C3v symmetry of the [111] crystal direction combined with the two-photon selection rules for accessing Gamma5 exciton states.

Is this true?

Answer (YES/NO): NO